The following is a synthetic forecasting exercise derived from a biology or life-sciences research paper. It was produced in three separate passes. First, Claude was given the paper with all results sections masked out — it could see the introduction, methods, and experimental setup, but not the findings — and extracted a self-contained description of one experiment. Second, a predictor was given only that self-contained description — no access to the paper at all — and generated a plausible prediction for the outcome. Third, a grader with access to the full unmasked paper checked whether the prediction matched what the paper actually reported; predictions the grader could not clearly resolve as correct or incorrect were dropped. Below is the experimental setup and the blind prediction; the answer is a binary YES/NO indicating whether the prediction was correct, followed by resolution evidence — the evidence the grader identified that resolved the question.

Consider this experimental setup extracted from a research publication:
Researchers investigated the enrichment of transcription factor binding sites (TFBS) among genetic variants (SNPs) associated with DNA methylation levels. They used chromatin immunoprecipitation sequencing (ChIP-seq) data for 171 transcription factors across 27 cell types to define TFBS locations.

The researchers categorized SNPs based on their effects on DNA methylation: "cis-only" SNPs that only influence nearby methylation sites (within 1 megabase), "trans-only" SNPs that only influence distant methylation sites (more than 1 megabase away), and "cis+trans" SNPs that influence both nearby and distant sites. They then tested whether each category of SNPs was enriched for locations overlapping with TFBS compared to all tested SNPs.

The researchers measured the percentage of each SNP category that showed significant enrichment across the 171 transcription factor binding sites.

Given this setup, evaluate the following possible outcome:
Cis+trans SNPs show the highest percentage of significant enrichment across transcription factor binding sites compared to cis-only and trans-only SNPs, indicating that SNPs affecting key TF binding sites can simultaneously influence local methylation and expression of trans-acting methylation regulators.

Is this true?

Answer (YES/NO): NO